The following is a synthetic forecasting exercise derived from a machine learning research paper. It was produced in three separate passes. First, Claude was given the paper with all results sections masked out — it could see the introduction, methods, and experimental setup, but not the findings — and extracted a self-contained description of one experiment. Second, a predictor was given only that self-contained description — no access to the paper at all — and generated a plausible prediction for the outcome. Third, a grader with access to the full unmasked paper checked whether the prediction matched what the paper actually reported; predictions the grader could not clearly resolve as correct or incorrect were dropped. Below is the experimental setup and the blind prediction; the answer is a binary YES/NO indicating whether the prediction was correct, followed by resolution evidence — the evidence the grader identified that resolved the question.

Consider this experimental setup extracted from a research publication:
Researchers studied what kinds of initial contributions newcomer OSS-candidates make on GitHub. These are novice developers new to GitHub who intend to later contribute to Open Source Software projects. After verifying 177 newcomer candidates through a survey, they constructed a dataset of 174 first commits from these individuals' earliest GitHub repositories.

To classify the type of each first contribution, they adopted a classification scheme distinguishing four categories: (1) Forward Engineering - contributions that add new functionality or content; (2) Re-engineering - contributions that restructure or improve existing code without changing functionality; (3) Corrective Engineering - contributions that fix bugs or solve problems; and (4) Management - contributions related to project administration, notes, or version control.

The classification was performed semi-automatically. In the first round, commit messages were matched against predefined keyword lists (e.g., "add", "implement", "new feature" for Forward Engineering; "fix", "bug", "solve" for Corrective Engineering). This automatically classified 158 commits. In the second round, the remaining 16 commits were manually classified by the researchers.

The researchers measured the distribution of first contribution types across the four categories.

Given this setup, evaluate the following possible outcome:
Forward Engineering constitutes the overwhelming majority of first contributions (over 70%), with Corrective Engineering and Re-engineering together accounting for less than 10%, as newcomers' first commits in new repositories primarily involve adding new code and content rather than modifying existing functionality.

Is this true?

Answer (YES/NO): YES